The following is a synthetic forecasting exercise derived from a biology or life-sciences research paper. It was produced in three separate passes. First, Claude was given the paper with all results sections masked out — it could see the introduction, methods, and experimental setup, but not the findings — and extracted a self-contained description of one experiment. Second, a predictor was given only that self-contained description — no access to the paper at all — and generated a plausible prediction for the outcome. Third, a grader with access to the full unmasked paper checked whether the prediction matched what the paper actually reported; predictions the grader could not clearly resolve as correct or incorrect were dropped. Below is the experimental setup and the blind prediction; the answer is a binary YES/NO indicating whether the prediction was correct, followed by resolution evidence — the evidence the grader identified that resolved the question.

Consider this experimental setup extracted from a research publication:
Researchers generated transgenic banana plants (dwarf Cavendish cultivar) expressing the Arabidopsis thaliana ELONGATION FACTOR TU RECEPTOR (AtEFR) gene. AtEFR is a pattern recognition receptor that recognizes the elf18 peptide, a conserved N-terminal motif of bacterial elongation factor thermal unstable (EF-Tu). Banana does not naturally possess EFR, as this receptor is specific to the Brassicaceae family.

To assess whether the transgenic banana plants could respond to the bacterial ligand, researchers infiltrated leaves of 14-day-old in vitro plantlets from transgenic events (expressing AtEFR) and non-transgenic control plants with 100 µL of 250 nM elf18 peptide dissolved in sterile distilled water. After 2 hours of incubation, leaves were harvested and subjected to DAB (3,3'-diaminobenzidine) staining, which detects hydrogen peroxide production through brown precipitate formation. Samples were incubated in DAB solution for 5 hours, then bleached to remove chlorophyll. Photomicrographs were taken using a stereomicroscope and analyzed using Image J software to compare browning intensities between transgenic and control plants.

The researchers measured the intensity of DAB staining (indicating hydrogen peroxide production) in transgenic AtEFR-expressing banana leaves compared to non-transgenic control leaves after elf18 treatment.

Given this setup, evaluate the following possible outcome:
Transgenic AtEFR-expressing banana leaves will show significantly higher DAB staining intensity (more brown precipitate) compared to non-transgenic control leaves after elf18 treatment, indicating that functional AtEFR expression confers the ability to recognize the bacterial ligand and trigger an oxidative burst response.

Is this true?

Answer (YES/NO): YES